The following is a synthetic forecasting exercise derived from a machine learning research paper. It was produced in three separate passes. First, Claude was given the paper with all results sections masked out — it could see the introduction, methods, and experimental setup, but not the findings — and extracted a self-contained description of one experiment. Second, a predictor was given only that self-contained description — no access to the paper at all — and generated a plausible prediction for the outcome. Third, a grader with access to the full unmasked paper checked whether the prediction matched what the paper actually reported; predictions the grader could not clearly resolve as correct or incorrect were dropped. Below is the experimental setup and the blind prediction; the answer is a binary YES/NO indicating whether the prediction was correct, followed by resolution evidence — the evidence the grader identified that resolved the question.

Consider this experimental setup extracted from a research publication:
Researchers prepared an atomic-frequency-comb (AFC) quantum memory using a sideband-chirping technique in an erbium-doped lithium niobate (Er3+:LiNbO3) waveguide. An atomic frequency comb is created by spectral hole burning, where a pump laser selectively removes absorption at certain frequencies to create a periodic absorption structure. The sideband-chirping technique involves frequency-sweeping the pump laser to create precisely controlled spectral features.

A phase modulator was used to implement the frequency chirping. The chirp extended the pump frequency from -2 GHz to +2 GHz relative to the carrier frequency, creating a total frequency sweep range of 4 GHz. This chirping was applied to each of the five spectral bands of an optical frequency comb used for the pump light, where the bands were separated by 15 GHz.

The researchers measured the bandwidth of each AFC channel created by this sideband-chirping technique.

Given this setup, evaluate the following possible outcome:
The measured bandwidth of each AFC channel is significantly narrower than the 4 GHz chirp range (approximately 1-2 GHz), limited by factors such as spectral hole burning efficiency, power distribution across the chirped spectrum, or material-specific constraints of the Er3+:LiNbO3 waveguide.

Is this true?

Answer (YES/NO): NO